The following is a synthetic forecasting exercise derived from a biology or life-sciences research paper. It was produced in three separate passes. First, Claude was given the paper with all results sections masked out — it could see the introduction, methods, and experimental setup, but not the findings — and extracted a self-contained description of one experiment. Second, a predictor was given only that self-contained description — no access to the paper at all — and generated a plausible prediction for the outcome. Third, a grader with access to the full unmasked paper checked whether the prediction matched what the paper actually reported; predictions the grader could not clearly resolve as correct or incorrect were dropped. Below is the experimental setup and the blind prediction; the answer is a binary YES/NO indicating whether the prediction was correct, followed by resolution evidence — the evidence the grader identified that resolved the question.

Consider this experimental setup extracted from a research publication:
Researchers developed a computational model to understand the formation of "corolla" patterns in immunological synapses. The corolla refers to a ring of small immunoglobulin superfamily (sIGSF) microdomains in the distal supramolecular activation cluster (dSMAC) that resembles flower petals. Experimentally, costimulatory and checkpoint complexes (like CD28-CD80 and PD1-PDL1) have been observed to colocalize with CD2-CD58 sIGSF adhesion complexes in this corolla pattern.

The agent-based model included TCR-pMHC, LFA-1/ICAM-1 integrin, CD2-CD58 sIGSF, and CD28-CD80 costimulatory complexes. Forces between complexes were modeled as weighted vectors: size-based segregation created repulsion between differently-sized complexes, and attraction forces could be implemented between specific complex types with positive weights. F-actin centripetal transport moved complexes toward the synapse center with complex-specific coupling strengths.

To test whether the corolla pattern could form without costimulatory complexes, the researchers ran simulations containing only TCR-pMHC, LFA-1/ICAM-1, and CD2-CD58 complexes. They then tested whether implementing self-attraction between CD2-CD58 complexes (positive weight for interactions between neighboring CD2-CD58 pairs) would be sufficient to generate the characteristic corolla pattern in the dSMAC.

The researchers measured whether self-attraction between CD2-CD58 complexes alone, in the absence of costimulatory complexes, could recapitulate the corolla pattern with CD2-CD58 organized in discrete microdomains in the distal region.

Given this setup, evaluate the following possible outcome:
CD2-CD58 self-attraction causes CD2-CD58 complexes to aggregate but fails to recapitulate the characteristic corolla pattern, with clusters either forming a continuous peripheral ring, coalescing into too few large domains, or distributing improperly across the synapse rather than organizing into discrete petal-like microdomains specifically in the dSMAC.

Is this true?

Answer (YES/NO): NO